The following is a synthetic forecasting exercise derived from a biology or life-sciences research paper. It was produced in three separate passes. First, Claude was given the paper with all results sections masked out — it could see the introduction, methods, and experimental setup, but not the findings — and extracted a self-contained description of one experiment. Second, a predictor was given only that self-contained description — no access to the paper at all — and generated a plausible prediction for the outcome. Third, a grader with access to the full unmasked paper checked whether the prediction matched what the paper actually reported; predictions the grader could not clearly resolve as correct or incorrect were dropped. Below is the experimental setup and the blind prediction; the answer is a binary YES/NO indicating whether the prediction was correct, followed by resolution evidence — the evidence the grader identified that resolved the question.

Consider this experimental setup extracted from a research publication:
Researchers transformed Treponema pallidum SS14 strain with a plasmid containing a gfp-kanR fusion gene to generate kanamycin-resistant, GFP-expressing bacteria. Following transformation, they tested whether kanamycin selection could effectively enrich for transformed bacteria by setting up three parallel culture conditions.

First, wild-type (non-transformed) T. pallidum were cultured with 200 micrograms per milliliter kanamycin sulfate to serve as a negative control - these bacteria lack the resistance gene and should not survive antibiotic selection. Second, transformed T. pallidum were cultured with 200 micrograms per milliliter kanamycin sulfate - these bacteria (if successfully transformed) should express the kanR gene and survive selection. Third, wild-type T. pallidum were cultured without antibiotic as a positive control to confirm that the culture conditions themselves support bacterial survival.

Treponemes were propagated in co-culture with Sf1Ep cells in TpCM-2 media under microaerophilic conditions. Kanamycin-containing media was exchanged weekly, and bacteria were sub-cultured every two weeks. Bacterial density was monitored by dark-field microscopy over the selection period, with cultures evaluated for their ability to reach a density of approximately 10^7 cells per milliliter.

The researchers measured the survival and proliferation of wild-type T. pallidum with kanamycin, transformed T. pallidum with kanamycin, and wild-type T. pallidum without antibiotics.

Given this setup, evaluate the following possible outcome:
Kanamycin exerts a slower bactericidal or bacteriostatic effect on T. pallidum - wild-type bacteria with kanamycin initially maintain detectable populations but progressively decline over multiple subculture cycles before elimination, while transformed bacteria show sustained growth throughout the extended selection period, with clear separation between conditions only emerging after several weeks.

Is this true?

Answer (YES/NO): NO